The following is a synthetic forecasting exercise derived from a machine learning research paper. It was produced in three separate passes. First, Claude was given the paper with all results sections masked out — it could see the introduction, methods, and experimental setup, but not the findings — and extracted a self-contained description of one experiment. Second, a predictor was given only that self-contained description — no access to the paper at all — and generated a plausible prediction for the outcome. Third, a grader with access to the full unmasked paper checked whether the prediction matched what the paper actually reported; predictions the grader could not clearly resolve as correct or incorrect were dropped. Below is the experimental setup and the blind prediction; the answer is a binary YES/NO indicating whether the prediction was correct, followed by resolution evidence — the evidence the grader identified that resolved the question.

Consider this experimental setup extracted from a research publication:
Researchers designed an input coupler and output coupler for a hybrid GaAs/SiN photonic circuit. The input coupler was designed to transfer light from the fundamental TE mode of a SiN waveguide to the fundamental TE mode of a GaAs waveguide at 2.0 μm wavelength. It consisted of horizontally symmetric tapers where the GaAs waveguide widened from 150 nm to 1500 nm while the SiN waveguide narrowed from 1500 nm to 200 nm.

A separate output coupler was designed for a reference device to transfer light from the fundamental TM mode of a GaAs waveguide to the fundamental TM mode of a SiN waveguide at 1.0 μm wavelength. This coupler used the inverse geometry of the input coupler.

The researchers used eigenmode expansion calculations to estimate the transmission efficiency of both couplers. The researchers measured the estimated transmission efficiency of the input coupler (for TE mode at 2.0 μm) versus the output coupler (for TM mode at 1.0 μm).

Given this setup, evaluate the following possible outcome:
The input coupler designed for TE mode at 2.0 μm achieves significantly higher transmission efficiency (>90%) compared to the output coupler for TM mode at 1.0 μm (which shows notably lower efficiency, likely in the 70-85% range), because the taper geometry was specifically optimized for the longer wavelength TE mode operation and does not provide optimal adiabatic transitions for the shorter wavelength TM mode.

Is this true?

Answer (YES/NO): YES